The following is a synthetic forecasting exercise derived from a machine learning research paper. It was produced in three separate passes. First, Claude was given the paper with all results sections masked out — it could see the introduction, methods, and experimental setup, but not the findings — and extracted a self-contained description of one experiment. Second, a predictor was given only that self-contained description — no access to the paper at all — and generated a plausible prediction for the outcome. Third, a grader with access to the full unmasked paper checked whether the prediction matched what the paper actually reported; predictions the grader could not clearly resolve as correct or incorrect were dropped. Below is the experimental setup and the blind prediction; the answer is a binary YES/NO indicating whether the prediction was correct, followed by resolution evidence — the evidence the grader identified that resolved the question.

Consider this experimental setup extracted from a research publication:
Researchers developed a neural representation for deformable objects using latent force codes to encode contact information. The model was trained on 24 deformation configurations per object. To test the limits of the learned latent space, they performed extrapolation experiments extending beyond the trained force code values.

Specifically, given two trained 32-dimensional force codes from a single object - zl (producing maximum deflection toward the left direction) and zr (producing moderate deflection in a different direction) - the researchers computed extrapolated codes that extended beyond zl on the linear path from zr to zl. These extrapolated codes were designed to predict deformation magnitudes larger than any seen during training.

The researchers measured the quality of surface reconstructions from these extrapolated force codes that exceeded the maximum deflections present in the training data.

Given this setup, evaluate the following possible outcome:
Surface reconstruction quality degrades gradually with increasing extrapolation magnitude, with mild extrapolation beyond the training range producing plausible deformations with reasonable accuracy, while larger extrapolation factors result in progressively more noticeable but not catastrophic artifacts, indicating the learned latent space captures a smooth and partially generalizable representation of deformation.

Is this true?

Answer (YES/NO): NO